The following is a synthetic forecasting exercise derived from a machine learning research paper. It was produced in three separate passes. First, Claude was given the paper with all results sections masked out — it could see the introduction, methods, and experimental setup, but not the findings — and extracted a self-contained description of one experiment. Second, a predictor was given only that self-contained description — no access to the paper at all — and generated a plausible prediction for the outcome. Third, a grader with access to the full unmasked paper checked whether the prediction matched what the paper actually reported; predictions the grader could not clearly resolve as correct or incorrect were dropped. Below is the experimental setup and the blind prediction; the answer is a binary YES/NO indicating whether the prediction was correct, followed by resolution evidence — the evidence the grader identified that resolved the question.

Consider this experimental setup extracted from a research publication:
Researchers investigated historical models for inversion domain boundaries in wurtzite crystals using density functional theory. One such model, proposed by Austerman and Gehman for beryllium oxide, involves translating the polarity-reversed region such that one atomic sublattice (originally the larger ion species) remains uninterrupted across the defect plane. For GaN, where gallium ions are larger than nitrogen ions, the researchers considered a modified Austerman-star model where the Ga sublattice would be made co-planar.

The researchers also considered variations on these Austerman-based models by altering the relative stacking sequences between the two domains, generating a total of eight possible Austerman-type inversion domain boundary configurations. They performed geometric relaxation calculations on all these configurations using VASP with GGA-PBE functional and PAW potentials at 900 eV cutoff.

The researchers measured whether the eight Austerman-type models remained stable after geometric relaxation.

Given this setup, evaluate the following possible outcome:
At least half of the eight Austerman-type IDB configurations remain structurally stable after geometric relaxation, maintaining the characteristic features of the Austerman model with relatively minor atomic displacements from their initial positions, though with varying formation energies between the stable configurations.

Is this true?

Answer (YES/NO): NO